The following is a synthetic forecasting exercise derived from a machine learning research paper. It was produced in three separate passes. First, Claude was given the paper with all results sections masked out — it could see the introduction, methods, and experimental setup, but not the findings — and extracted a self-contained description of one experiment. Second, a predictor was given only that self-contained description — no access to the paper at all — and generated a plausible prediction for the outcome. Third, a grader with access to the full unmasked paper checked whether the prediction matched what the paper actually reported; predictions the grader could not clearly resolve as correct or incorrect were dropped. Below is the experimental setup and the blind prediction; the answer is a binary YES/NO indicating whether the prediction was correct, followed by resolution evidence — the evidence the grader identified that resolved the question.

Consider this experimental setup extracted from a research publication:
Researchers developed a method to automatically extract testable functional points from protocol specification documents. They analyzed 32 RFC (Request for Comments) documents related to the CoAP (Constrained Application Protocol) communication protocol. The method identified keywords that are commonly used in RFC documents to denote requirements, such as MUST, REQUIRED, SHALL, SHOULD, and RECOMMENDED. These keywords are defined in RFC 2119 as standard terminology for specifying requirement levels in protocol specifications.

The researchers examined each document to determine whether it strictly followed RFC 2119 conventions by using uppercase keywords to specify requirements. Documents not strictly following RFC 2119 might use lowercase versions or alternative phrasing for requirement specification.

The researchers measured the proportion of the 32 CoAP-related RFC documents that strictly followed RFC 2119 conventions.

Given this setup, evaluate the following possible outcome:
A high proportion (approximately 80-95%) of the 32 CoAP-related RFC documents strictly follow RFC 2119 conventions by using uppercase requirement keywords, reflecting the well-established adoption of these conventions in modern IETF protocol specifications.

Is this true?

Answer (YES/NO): YES